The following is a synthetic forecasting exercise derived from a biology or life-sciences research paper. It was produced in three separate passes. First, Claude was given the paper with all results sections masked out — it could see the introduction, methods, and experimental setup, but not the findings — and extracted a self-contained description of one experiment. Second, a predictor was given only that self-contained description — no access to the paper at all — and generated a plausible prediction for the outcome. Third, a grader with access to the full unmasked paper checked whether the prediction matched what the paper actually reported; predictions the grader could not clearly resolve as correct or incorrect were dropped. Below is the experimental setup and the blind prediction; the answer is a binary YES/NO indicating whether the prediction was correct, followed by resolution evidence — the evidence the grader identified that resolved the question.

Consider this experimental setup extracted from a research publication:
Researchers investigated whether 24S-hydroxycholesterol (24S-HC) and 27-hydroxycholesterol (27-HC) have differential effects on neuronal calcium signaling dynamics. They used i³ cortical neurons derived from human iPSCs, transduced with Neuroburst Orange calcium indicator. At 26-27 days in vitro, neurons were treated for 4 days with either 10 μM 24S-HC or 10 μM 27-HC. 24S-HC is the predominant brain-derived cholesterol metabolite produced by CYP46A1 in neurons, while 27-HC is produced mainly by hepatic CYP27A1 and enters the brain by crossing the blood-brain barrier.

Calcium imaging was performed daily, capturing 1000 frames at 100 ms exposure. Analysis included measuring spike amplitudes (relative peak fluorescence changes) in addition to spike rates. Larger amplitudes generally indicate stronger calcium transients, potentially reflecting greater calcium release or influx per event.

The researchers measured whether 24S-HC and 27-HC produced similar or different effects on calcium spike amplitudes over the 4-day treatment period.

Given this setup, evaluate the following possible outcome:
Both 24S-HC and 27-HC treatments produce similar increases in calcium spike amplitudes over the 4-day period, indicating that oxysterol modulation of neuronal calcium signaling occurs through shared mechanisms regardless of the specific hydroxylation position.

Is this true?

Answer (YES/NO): NO